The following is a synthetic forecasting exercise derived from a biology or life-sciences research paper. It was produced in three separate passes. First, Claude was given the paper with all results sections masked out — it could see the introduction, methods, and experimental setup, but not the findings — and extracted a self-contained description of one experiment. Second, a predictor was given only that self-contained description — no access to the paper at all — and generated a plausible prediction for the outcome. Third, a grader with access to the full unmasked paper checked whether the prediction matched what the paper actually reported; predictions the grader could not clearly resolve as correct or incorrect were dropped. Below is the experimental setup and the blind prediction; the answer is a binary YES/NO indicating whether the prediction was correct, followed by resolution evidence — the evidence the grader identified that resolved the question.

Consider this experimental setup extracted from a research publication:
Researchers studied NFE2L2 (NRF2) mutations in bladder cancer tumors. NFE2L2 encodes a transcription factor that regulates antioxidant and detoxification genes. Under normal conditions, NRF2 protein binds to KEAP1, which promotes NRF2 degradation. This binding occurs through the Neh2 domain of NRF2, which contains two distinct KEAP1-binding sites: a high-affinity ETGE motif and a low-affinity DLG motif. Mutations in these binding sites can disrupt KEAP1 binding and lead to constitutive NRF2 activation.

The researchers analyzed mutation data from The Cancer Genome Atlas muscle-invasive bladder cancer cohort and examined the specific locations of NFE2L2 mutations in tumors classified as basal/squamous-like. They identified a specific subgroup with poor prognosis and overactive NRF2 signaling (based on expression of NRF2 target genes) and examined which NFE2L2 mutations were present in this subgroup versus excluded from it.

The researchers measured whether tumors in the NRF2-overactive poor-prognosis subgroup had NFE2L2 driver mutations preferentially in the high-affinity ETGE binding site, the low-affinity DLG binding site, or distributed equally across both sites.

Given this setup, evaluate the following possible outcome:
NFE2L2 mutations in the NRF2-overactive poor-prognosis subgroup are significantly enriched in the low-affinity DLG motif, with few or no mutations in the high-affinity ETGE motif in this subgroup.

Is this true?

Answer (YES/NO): YES